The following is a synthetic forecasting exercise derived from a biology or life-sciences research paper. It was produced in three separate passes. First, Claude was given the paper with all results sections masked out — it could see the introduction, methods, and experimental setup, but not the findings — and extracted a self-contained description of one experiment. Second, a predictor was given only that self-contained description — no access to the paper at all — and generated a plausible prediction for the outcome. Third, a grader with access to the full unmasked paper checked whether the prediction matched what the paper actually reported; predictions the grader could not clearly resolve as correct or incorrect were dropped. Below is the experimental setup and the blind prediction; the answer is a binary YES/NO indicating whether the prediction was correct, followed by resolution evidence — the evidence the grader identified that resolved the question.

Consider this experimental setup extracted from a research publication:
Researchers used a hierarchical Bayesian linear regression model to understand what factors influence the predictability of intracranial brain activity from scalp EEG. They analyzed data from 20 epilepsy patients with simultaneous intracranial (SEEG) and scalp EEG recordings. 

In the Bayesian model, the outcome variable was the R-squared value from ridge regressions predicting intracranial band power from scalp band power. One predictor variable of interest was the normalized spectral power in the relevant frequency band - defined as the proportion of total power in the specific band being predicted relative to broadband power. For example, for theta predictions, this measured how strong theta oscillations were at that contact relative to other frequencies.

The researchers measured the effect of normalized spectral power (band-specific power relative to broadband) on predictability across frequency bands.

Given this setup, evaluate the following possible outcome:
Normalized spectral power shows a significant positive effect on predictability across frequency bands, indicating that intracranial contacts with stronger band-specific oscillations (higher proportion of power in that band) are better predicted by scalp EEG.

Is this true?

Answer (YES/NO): YES